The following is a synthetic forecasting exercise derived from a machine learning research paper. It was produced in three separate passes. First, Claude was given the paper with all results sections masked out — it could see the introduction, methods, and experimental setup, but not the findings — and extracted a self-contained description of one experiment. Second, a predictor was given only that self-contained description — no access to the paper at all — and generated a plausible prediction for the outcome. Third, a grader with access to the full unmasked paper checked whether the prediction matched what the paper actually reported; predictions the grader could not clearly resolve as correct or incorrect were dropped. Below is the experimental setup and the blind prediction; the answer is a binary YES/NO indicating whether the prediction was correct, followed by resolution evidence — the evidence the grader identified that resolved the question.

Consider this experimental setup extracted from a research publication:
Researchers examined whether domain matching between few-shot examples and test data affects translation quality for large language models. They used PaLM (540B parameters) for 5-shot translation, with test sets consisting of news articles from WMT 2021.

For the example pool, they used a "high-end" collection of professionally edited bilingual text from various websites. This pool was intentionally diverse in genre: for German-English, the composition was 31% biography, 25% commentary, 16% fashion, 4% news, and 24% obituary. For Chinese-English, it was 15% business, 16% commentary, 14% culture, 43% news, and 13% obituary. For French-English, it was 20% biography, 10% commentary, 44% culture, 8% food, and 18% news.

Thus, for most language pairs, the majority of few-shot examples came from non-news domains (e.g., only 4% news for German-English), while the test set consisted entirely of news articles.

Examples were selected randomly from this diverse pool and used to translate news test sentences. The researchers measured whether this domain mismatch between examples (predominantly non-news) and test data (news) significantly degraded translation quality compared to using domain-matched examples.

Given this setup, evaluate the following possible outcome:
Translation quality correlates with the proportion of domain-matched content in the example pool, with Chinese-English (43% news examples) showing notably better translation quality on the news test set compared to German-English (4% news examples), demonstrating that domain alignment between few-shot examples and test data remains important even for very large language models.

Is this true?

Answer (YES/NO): NO